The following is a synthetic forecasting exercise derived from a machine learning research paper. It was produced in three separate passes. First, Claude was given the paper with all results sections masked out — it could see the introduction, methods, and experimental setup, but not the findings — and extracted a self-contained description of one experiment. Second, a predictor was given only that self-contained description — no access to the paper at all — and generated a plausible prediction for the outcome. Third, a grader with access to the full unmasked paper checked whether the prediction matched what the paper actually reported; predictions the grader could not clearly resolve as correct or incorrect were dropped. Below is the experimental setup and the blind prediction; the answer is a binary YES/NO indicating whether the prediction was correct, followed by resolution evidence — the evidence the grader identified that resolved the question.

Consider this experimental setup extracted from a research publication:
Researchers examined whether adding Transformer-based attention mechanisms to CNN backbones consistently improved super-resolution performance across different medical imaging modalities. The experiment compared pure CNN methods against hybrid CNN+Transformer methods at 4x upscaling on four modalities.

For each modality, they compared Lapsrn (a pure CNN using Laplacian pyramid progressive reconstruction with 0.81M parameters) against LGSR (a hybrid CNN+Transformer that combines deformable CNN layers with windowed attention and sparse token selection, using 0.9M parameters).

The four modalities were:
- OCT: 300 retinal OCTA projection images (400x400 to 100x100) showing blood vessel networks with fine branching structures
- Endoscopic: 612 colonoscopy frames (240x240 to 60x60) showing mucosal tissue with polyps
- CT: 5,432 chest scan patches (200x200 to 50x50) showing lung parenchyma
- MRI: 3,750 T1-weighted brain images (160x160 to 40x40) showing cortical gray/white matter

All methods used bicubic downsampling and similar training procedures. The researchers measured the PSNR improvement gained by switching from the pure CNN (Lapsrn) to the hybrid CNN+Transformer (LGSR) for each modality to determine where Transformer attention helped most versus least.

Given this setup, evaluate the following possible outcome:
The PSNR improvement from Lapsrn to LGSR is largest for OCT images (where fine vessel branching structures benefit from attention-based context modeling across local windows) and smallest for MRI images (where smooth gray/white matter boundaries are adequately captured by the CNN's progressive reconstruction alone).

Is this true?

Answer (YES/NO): NO